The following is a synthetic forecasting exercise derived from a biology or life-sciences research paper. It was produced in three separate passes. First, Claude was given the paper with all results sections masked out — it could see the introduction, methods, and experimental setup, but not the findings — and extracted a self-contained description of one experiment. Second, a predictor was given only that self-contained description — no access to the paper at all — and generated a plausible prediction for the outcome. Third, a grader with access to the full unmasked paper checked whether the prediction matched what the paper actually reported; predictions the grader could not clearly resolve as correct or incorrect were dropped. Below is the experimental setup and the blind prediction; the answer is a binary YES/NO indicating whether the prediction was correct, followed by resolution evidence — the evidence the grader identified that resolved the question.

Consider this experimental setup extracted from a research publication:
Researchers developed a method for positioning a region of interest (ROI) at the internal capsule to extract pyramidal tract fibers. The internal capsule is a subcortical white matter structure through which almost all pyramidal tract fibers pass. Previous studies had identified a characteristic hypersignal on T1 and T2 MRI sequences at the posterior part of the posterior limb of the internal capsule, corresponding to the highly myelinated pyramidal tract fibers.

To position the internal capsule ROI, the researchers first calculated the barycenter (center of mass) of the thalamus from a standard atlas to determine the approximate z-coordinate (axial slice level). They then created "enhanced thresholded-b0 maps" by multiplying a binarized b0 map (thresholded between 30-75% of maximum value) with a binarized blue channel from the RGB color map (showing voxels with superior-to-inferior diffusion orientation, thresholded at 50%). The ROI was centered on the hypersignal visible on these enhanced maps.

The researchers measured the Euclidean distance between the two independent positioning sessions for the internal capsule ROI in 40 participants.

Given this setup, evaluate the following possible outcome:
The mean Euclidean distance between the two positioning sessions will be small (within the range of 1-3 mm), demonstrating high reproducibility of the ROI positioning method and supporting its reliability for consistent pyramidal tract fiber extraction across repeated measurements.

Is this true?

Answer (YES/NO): NO